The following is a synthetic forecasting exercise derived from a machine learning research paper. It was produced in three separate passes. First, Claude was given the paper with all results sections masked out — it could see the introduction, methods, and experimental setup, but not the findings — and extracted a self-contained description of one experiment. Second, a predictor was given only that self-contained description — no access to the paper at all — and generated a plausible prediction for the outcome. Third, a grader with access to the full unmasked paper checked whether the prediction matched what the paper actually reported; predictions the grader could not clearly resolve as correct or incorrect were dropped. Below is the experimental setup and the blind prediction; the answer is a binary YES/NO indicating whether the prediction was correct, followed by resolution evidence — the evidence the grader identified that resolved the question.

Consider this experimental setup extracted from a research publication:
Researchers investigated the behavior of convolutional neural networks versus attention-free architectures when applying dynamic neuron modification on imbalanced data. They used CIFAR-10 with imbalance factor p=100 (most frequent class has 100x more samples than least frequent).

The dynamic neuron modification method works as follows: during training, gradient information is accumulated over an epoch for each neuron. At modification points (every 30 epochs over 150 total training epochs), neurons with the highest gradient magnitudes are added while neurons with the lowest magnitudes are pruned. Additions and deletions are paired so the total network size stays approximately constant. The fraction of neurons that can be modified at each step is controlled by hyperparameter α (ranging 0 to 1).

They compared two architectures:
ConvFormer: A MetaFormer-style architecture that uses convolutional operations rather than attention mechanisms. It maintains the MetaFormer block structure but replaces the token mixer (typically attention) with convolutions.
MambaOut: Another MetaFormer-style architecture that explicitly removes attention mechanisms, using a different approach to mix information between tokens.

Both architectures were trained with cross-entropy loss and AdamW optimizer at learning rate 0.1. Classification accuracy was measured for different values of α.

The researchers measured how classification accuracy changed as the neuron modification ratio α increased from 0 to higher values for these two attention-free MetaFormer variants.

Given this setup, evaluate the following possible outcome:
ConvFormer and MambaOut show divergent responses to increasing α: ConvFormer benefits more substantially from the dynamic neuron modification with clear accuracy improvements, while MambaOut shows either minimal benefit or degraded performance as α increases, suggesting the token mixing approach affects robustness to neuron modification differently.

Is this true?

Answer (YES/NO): NO